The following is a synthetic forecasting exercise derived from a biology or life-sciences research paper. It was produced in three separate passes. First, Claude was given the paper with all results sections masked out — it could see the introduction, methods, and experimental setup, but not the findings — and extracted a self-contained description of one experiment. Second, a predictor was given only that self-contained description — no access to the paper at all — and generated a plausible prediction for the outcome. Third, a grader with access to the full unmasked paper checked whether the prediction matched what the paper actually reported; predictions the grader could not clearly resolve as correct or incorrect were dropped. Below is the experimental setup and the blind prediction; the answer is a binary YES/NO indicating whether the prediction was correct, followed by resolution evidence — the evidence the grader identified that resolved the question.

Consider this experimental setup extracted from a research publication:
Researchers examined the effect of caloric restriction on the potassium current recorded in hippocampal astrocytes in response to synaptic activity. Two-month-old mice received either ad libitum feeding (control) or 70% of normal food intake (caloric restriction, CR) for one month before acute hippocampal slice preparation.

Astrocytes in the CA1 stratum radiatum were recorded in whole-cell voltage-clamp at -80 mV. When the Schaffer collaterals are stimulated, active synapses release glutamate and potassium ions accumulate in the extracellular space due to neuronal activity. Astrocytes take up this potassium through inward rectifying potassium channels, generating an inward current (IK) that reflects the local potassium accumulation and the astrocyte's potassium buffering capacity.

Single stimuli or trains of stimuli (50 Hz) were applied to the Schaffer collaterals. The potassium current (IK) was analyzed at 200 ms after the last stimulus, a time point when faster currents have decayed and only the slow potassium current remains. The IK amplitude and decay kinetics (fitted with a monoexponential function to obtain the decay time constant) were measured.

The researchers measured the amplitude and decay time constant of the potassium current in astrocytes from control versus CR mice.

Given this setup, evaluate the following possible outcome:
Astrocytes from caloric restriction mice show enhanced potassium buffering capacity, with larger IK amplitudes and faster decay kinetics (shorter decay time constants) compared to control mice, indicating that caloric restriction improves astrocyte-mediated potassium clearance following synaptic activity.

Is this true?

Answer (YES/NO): NO